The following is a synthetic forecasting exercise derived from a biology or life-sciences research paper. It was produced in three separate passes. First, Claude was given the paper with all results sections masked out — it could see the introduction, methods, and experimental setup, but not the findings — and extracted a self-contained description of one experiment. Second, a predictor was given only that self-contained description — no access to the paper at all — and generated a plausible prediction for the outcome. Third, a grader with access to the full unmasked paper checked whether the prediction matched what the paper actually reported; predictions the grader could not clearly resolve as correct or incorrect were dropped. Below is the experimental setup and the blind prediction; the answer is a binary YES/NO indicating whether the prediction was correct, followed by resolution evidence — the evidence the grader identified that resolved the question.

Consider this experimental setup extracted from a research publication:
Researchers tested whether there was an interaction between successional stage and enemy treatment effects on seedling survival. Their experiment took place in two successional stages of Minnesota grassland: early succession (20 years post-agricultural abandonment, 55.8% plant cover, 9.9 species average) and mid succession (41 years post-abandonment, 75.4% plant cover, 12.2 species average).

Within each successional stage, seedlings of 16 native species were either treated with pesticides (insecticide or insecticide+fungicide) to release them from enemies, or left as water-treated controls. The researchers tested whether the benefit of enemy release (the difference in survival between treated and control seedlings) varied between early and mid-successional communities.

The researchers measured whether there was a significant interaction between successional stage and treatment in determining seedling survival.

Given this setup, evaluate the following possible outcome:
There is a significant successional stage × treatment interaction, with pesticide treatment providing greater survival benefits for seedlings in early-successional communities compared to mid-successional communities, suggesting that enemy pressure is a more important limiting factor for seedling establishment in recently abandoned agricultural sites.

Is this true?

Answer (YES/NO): NO